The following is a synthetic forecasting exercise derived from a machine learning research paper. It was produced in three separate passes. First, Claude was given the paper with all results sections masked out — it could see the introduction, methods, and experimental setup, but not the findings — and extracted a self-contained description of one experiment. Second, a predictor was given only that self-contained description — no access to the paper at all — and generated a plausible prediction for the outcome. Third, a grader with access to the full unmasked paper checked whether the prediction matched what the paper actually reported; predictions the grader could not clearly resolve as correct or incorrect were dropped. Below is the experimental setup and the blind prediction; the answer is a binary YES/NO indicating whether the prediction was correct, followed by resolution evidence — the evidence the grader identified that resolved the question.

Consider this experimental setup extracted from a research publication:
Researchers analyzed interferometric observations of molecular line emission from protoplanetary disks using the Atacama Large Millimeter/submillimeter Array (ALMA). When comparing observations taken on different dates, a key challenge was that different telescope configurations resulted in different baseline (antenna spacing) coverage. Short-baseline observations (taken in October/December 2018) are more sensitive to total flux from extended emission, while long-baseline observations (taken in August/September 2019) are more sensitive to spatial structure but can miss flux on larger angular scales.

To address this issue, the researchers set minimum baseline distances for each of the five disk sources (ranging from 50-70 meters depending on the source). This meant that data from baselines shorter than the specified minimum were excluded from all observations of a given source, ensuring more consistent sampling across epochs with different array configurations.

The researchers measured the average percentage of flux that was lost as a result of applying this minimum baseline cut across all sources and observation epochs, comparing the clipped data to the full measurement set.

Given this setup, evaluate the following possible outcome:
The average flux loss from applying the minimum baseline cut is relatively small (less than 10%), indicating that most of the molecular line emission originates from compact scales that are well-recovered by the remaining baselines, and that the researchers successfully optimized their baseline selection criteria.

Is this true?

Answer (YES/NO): NO